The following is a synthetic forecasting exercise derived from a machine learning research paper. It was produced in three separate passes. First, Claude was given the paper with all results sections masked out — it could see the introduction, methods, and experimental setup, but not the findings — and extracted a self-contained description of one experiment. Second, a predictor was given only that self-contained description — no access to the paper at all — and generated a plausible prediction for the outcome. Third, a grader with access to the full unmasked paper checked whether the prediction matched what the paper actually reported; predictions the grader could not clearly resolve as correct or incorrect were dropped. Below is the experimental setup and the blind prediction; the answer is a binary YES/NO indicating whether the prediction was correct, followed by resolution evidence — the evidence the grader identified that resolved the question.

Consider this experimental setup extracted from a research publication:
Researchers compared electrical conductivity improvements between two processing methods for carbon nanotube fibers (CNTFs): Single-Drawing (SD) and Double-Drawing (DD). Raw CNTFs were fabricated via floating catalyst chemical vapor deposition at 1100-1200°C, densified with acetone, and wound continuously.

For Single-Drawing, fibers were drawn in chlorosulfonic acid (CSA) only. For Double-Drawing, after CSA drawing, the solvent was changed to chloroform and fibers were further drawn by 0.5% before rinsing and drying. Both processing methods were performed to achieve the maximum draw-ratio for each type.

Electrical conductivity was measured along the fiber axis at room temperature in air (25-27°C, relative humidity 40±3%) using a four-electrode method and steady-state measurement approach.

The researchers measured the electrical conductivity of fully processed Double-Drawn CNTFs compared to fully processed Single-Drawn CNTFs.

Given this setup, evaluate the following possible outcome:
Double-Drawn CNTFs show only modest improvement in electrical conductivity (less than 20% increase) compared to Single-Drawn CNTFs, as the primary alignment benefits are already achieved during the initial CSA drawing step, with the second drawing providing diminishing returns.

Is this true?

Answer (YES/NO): NO